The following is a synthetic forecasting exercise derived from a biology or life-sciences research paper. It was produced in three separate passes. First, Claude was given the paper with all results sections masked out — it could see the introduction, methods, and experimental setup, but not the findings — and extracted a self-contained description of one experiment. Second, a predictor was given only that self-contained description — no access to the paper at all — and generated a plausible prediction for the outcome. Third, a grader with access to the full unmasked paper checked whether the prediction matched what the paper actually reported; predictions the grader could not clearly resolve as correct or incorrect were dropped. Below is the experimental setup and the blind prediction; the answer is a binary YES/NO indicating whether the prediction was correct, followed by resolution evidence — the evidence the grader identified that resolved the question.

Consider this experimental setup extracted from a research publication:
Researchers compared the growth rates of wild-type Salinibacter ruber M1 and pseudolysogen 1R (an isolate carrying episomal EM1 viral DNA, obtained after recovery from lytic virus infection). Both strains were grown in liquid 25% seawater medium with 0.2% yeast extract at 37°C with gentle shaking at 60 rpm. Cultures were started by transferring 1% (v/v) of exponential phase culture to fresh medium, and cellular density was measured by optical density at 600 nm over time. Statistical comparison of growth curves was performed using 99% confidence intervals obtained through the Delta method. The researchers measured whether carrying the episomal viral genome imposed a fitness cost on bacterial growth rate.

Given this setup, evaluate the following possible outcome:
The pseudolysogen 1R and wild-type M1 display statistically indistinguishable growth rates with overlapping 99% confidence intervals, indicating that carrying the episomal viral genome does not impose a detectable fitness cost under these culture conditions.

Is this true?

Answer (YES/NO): YES